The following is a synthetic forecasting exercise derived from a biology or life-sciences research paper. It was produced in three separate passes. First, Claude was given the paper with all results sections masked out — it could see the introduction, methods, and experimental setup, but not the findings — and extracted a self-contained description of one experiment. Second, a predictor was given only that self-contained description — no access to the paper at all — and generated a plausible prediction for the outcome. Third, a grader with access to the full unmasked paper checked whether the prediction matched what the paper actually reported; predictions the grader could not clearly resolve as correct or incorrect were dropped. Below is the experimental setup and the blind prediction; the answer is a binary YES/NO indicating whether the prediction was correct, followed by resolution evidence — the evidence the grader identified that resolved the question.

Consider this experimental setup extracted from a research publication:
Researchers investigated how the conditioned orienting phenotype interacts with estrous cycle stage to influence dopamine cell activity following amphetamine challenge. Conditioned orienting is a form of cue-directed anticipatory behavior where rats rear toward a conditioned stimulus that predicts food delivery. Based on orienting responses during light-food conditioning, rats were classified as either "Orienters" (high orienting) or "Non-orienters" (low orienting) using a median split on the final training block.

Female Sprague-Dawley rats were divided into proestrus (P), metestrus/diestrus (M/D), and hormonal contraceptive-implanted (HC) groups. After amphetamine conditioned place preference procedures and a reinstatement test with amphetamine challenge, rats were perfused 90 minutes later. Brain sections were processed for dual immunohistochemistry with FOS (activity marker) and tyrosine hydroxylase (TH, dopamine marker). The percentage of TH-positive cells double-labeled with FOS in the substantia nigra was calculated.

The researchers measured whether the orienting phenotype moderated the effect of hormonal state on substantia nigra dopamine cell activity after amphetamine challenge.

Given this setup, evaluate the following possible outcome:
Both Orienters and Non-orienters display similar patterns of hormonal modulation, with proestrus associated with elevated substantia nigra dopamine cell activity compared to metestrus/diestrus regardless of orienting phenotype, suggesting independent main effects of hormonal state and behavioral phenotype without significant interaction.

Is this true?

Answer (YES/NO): NO